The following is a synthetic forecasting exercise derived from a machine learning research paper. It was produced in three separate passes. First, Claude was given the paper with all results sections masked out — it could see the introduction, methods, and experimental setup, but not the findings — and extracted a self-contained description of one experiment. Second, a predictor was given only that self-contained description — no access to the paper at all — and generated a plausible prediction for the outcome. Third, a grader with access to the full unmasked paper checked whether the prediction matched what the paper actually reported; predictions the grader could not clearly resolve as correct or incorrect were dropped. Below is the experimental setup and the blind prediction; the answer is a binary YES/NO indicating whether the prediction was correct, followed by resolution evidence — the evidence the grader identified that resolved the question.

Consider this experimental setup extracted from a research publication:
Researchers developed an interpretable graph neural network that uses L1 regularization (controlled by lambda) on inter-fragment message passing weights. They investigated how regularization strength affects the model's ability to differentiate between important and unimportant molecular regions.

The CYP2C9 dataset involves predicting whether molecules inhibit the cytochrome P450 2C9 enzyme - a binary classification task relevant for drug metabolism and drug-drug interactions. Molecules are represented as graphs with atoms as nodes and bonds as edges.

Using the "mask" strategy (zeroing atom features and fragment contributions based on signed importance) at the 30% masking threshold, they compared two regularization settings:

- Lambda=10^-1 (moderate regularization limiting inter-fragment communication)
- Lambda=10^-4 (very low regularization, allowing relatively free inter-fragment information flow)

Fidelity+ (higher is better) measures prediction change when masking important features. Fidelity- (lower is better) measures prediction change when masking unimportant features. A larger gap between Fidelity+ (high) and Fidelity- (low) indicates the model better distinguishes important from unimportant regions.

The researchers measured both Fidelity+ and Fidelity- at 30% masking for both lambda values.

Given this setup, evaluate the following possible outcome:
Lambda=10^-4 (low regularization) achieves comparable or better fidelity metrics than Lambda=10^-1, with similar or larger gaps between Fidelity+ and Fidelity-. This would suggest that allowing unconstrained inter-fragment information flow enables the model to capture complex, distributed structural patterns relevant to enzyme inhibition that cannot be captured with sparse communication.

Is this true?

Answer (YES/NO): NO